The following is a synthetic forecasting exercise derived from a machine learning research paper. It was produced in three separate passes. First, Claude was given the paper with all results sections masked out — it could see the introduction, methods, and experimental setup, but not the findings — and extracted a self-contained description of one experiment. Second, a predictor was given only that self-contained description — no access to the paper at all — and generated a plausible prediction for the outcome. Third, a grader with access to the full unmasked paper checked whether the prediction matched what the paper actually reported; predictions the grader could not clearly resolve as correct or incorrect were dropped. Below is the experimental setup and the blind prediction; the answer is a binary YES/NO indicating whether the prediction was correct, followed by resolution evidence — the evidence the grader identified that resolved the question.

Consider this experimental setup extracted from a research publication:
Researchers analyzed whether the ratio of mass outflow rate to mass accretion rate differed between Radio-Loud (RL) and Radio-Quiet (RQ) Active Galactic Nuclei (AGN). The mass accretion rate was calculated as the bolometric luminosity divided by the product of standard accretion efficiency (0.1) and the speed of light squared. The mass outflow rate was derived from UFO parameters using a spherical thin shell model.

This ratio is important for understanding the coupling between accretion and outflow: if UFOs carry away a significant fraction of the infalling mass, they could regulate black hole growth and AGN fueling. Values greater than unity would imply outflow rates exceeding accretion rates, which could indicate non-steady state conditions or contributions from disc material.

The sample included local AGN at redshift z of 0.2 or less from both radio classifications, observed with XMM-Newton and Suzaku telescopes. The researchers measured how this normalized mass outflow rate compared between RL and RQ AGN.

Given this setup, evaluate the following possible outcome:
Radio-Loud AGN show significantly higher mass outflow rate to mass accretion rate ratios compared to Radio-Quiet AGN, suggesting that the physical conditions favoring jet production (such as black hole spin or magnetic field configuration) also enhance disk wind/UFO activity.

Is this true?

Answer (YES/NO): NO